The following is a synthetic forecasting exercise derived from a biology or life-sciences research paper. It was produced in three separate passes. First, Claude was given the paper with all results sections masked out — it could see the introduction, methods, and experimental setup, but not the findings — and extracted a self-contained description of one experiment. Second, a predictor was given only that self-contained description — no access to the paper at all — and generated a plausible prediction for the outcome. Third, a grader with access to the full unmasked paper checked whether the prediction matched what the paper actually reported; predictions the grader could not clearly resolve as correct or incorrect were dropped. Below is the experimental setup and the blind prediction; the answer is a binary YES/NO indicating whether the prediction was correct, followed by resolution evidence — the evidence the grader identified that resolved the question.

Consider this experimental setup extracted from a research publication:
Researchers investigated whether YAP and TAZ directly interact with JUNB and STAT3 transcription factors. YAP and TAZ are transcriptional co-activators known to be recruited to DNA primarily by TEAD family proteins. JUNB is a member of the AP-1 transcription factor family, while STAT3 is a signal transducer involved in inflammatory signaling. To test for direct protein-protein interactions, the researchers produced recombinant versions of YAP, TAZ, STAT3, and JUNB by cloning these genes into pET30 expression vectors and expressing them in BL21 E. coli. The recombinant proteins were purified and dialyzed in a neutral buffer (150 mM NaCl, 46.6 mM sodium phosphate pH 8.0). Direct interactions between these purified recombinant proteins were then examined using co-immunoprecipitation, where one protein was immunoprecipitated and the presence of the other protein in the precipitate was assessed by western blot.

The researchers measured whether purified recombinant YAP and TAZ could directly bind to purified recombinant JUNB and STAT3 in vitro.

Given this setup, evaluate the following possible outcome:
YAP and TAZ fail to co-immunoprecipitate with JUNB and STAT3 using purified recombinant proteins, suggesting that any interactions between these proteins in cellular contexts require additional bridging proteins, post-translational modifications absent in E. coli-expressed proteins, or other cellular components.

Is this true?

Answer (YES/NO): NO